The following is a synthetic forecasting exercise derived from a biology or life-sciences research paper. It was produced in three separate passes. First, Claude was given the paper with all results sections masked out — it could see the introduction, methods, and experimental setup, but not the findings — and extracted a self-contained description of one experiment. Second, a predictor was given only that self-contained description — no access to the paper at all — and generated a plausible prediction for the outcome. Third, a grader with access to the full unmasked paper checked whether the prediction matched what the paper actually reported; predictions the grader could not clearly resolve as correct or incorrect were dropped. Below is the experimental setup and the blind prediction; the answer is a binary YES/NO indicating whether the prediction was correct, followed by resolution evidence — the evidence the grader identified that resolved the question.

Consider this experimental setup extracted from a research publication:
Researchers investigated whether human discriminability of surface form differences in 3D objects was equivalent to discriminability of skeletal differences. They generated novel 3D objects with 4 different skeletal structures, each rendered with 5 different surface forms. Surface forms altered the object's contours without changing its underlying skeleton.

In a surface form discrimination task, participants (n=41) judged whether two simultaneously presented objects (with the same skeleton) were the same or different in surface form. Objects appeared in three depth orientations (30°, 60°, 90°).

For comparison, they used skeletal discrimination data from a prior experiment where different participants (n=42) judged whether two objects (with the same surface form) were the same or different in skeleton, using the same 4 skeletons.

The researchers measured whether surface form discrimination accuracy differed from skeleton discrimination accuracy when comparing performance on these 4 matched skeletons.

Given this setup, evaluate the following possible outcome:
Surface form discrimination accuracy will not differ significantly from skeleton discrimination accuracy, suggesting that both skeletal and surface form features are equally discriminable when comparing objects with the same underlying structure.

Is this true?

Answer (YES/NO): YES